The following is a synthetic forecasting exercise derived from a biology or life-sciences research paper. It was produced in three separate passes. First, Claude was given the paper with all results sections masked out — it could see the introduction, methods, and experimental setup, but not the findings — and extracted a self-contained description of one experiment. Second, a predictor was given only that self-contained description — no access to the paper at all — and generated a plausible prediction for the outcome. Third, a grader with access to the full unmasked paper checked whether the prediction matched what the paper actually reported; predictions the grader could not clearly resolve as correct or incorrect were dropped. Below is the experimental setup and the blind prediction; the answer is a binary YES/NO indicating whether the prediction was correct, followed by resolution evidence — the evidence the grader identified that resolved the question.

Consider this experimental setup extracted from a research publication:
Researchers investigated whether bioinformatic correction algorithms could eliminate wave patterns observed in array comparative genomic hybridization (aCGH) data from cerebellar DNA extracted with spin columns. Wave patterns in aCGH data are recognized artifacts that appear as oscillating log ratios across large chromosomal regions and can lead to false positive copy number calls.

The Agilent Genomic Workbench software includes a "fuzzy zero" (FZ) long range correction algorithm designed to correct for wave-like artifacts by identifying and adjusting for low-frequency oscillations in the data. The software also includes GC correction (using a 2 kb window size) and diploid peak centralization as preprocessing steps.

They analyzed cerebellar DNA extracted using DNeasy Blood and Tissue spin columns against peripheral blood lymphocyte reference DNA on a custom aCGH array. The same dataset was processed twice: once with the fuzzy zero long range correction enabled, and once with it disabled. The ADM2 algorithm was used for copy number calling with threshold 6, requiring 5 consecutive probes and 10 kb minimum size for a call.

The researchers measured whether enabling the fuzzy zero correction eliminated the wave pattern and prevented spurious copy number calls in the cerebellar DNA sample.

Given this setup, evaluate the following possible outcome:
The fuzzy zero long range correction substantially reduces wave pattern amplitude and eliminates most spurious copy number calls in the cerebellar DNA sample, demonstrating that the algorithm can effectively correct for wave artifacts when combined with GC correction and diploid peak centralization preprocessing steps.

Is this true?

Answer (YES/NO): NO